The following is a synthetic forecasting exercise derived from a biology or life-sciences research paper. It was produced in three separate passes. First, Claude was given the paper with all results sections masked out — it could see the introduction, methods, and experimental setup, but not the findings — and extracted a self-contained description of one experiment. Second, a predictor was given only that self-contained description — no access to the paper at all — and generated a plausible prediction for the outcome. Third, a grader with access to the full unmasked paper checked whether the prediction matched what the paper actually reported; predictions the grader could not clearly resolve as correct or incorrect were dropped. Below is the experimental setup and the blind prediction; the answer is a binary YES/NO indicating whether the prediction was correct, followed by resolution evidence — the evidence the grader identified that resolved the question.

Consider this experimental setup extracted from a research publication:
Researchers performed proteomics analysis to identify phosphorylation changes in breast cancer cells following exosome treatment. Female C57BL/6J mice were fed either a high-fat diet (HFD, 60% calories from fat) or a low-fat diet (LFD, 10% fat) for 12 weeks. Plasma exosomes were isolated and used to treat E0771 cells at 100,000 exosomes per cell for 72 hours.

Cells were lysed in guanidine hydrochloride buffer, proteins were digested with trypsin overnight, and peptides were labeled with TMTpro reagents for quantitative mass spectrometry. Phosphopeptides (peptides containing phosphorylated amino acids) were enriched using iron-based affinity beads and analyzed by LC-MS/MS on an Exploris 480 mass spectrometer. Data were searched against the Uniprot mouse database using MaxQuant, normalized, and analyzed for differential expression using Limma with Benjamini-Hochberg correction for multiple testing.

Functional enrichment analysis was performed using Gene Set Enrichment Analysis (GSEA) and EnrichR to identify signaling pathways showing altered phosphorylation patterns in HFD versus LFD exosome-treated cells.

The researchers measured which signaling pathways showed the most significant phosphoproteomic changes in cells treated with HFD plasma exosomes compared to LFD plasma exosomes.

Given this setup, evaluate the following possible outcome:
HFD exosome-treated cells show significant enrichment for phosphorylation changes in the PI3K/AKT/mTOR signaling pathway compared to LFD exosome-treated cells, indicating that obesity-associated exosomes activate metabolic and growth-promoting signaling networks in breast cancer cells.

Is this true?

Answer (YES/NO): NO